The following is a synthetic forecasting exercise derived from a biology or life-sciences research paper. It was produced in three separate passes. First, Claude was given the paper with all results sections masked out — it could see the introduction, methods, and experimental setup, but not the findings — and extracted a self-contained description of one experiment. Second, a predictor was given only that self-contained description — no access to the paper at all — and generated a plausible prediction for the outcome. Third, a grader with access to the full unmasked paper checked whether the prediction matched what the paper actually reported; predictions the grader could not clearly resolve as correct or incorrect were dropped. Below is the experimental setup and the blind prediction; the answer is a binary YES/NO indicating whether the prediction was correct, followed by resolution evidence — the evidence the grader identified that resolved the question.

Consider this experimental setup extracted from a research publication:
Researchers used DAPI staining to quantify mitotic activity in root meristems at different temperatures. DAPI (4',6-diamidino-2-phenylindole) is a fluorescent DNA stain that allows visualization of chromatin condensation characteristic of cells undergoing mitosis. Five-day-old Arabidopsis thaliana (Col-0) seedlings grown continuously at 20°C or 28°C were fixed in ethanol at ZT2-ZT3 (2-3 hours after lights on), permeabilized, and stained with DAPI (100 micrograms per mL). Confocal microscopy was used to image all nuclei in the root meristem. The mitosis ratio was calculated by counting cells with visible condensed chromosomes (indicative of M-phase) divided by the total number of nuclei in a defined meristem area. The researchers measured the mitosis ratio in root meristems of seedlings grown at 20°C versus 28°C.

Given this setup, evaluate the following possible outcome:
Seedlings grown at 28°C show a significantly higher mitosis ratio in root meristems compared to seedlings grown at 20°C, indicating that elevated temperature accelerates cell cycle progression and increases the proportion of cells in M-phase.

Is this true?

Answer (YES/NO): YES